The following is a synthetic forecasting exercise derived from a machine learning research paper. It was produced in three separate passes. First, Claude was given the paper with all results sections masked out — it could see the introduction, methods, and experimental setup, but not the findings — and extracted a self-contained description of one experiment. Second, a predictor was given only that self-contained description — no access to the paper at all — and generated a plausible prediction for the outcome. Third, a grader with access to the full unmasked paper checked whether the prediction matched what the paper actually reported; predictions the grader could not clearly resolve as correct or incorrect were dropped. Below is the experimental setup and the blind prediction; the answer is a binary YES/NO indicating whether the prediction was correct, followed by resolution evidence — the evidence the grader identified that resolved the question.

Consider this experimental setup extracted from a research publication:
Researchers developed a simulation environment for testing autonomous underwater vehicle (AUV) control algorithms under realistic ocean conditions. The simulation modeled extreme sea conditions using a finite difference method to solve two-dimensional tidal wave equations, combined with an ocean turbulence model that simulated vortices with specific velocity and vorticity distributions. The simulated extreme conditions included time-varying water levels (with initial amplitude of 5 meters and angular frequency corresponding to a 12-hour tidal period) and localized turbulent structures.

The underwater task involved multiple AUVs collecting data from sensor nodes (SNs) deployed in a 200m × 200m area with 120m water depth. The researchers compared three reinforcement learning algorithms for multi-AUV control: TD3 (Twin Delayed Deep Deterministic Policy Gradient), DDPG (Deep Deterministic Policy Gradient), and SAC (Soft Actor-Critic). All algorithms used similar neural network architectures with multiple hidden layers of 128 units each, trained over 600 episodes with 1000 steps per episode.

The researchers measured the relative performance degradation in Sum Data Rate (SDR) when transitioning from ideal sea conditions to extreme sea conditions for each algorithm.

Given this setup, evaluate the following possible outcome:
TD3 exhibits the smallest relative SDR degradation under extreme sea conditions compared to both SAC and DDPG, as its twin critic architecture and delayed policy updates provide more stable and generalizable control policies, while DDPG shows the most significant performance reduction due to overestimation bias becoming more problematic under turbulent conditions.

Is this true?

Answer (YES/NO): NO